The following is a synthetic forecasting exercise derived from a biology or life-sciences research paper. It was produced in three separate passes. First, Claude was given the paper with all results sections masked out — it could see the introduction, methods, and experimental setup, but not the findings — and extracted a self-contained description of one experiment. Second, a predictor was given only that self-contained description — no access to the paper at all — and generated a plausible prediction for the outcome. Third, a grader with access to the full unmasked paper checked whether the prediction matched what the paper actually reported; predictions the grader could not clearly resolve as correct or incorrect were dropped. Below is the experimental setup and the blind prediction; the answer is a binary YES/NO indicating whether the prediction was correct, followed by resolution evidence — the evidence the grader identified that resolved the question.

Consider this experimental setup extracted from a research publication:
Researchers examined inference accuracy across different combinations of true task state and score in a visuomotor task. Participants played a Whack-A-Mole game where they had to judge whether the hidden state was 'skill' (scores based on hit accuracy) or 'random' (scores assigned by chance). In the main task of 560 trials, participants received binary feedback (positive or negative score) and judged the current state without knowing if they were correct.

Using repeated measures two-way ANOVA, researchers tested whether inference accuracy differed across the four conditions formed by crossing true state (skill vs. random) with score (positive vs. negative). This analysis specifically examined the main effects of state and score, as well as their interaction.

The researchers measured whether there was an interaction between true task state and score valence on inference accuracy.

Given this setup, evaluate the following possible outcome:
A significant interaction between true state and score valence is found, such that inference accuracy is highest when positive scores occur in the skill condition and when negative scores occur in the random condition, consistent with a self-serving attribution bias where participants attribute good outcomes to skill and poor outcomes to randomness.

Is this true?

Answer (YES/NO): YES